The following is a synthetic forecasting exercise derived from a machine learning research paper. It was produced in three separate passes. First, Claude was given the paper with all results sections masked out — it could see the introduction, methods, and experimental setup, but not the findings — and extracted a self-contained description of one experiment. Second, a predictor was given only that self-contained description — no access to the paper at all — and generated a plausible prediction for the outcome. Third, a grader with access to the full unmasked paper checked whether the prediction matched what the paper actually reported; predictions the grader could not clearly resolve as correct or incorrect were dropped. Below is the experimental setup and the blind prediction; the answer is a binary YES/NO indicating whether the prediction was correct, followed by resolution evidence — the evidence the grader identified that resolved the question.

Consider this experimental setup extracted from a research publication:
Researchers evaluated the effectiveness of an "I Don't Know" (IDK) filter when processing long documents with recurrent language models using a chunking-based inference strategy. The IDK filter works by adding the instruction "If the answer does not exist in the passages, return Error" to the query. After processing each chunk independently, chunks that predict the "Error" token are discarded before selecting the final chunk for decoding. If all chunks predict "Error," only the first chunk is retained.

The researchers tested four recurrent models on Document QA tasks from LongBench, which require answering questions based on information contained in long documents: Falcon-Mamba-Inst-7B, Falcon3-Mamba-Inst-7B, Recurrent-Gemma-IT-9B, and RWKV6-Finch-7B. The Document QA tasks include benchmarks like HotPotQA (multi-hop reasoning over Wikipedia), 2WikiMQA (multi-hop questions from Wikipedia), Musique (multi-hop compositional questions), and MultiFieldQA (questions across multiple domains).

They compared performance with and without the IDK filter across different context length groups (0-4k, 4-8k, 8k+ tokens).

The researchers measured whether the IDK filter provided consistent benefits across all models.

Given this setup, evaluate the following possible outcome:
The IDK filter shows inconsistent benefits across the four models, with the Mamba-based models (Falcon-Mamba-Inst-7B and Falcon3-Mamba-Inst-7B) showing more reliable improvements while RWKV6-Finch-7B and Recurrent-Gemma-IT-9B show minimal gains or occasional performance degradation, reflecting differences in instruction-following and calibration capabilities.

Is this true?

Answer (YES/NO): NO